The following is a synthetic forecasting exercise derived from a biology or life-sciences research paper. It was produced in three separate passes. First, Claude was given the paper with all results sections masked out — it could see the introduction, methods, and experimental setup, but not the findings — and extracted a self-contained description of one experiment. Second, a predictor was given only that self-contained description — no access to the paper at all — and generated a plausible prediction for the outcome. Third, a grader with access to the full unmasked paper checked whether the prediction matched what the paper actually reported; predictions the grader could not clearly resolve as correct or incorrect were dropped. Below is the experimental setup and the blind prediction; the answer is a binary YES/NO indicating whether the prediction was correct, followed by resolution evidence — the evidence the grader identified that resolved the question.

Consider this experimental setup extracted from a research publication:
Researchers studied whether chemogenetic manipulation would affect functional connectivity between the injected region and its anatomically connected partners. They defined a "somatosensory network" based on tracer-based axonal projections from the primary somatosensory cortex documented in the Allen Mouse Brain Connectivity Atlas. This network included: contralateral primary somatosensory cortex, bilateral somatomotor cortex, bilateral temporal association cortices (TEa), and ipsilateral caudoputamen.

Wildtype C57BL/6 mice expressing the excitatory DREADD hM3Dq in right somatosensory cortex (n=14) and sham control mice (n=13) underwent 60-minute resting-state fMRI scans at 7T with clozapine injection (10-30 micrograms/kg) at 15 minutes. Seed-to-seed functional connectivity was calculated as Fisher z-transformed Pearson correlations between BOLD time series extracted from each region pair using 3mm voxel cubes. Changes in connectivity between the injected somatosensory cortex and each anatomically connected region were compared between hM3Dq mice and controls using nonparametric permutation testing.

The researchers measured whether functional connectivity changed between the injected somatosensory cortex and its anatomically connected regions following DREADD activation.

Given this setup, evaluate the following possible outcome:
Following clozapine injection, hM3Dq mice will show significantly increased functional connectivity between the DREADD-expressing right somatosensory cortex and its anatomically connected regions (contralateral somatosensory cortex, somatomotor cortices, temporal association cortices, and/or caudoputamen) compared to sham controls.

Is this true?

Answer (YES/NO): NO